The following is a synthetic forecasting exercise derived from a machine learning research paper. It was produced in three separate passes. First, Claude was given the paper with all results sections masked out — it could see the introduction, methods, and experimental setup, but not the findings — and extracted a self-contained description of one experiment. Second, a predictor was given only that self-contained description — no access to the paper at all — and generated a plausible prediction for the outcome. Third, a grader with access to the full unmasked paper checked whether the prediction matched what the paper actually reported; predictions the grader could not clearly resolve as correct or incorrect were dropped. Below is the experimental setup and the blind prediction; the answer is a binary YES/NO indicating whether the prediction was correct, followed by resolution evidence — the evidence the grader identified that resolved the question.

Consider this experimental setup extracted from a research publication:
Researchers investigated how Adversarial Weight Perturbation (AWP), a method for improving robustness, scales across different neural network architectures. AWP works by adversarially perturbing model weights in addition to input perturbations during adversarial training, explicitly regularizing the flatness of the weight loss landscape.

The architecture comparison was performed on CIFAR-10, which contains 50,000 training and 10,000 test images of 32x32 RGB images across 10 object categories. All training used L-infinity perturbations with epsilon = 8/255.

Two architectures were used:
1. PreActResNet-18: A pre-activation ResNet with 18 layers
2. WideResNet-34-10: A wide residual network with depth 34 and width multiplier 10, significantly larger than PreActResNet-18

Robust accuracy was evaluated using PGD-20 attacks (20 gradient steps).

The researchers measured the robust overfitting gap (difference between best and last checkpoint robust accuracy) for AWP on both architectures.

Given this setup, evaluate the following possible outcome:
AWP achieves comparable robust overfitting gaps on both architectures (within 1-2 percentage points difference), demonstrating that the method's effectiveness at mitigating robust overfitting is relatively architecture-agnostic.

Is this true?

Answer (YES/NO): YES